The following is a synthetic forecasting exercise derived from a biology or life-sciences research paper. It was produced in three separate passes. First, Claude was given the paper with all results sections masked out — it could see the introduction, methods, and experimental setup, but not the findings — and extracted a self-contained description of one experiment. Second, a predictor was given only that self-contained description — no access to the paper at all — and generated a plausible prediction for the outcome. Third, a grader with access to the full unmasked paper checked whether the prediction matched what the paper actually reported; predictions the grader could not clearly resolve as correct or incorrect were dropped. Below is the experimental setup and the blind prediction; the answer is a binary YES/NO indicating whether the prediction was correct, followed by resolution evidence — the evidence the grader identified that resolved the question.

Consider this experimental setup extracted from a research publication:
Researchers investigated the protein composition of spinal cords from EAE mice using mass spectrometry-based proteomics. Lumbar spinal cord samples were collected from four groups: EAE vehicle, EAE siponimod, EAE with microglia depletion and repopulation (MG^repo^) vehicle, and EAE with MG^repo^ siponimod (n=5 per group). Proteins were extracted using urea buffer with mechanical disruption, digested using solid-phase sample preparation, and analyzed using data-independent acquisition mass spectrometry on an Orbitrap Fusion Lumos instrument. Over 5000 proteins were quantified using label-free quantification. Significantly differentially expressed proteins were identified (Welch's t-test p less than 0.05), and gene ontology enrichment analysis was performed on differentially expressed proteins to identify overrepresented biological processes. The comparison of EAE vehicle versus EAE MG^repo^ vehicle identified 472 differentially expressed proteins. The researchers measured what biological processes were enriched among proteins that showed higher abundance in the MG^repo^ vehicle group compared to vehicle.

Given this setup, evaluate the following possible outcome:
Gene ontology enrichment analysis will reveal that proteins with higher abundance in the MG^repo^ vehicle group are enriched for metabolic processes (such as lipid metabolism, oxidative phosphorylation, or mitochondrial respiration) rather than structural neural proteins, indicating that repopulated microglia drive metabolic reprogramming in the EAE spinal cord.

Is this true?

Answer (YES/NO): NO